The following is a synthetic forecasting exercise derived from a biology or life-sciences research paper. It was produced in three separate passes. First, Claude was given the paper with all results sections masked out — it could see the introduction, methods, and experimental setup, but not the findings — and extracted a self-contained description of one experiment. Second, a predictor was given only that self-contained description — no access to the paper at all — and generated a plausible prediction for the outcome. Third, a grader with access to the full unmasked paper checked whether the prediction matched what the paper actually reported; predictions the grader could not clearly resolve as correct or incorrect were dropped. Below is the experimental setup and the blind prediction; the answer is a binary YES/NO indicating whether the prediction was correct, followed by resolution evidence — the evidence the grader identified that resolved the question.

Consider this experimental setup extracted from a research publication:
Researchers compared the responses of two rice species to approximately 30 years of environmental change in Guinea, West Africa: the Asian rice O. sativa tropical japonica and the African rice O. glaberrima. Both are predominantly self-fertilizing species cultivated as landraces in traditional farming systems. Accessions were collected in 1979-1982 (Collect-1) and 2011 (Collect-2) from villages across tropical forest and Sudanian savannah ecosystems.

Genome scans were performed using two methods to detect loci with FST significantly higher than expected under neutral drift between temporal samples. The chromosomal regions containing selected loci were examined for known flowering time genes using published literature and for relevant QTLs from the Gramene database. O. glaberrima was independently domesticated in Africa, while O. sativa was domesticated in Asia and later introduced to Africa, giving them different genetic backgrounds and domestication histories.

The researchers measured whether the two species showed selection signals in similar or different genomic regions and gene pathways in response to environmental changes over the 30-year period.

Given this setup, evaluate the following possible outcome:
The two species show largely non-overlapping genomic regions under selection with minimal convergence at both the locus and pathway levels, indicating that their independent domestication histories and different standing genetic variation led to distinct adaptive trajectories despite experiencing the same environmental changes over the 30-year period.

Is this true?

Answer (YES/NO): NO